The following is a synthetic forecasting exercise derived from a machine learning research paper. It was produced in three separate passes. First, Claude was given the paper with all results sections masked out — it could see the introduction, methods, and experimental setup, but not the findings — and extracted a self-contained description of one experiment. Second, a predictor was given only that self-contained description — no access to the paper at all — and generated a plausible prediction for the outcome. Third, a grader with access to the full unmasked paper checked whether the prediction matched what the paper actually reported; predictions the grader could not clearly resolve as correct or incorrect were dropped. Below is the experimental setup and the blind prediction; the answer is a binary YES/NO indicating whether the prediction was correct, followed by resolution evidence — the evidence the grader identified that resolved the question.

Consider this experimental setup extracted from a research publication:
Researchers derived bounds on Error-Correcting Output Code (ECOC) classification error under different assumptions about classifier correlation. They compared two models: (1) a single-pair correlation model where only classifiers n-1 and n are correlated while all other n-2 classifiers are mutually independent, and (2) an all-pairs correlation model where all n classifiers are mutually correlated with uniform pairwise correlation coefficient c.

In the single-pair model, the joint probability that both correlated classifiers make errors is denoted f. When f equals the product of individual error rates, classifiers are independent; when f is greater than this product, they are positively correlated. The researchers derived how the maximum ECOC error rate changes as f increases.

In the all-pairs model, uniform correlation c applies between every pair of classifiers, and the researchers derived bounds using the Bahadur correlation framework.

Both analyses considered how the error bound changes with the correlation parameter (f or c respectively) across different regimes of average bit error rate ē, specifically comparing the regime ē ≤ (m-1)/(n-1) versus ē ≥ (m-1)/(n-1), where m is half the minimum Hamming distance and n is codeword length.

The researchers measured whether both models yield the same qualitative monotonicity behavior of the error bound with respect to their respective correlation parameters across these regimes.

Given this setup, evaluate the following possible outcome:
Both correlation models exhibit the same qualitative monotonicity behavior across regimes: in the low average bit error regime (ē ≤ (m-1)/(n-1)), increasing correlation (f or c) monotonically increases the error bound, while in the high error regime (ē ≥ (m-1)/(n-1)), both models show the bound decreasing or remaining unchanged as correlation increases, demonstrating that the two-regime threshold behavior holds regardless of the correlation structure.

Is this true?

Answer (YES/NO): YES